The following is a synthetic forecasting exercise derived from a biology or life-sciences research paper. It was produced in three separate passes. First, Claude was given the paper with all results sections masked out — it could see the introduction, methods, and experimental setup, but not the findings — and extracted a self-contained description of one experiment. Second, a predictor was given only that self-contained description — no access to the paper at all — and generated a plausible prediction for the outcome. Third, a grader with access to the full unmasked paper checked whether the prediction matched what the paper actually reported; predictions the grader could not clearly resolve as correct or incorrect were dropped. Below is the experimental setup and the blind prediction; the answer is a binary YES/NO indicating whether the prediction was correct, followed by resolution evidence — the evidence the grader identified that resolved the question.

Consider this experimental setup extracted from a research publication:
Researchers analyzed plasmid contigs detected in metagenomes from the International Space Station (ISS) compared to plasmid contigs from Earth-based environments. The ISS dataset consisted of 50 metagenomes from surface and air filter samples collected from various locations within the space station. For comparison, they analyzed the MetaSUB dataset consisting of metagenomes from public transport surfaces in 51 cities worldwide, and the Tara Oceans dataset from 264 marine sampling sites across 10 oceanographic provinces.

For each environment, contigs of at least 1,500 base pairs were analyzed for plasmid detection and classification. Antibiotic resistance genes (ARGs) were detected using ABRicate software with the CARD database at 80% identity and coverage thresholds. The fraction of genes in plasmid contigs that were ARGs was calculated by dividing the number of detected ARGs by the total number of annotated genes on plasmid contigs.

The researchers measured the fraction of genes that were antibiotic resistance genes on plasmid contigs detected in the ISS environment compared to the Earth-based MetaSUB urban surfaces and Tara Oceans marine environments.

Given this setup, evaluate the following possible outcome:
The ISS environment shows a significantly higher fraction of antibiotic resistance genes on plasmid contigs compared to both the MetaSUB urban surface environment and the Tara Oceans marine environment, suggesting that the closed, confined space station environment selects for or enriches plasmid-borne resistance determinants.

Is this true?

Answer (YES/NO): NO